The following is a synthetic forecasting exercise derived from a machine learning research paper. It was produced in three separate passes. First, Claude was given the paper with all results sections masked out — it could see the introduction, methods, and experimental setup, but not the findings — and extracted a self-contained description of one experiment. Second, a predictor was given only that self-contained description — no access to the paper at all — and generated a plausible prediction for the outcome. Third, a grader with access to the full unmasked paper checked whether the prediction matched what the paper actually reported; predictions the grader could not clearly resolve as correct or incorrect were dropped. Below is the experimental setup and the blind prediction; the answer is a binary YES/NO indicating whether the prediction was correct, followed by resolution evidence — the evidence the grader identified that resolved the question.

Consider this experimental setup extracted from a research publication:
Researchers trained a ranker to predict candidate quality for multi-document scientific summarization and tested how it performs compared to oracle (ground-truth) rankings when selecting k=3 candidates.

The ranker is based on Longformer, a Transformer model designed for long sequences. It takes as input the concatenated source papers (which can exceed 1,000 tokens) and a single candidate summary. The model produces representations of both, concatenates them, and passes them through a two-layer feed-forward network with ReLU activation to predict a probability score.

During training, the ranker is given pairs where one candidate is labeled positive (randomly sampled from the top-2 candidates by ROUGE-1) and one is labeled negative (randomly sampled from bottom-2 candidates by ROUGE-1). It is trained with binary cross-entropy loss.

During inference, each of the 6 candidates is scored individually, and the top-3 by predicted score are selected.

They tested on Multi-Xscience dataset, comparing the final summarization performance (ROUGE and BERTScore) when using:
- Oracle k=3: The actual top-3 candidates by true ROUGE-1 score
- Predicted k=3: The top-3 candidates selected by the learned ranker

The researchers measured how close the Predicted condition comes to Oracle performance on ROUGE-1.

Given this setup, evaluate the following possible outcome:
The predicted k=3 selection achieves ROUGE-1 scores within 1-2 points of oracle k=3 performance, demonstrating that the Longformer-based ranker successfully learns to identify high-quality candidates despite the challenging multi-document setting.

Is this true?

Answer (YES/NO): YES